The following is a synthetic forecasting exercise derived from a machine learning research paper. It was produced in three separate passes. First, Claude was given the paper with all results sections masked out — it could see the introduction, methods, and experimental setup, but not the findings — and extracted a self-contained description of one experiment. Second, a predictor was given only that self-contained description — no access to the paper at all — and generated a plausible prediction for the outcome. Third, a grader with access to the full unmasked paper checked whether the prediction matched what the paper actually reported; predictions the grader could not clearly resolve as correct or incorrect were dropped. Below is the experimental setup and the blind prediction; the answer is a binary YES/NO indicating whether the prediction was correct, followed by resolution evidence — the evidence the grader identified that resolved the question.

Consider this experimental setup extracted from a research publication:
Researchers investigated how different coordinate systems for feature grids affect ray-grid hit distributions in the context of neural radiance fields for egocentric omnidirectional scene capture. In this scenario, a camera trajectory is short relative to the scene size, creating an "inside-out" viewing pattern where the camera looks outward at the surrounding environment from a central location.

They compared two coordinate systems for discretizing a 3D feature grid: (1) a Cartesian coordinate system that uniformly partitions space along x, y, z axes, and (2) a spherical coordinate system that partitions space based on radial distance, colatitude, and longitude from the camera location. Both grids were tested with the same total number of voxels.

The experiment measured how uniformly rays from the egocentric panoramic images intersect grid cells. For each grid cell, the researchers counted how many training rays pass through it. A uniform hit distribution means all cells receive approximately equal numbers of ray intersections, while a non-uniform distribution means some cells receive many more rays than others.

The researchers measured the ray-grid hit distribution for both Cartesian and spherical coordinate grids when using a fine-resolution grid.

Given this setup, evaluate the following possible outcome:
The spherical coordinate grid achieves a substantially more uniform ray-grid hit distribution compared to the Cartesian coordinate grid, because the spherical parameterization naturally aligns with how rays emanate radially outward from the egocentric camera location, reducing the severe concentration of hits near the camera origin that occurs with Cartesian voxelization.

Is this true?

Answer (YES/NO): YES